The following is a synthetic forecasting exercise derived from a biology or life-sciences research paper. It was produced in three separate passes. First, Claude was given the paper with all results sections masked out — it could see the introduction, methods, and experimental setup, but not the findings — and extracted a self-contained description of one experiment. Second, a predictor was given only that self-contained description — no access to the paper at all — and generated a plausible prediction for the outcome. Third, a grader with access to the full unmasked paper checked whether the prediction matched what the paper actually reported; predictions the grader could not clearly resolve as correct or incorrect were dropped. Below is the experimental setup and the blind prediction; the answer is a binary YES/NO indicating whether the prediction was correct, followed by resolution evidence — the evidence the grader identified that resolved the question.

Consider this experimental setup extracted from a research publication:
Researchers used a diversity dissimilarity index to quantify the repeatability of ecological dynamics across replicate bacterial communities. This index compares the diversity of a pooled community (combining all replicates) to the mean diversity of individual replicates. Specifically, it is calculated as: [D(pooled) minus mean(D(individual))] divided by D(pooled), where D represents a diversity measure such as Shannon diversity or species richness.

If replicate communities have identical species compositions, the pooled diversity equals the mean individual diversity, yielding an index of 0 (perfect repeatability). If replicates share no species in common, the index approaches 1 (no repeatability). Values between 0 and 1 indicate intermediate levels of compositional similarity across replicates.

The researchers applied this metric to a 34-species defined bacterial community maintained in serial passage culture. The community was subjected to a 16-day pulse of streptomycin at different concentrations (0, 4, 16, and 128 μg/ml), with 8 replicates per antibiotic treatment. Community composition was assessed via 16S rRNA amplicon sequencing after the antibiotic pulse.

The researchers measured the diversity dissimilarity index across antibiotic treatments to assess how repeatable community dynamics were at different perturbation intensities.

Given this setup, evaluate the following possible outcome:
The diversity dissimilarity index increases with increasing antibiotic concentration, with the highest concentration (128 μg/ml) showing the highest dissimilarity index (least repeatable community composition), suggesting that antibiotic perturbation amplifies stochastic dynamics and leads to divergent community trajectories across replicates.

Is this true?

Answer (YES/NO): NO